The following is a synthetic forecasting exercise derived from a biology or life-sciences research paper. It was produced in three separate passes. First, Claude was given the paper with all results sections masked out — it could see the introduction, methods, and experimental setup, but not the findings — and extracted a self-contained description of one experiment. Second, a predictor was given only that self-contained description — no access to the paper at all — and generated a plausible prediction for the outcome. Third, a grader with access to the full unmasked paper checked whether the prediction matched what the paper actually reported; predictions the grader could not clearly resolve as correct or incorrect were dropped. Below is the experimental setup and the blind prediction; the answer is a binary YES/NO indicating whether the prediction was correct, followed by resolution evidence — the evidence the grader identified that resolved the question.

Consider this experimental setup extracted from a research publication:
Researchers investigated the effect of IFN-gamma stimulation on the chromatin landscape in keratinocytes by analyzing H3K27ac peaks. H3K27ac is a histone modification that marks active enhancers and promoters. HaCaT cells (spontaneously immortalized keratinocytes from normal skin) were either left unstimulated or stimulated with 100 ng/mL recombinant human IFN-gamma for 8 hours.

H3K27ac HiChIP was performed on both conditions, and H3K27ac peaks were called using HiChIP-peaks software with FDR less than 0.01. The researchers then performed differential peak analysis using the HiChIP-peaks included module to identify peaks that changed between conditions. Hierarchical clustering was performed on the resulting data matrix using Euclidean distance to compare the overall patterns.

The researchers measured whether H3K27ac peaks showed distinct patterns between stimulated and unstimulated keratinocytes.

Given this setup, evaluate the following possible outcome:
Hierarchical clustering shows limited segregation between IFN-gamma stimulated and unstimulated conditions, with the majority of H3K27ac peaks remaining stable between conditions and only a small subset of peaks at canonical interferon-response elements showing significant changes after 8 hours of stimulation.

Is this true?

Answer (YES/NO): NO